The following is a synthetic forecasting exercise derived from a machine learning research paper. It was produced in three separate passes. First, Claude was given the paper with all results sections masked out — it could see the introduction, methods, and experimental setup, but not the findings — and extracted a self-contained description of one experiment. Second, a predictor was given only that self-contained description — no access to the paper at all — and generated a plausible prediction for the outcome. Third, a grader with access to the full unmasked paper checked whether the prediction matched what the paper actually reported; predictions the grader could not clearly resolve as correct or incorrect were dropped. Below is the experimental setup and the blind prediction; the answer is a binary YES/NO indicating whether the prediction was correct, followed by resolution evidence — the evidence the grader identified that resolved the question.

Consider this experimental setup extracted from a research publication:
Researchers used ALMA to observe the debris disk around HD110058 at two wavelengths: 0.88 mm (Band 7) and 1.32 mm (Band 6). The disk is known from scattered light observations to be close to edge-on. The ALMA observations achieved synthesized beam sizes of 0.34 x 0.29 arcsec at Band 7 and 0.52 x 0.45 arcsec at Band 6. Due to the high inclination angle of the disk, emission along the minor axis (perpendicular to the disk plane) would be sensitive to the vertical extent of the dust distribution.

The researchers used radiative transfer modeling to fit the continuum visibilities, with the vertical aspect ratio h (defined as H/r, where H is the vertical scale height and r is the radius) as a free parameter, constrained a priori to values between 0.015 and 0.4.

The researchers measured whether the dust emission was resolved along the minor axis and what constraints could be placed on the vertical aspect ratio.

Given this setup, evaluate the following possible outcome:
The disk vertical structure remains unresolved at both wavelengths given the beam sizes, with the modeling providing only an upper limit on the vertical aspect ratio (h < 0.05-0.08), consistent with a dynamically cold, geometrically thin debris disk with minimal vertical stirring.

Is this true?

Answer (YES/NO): NO